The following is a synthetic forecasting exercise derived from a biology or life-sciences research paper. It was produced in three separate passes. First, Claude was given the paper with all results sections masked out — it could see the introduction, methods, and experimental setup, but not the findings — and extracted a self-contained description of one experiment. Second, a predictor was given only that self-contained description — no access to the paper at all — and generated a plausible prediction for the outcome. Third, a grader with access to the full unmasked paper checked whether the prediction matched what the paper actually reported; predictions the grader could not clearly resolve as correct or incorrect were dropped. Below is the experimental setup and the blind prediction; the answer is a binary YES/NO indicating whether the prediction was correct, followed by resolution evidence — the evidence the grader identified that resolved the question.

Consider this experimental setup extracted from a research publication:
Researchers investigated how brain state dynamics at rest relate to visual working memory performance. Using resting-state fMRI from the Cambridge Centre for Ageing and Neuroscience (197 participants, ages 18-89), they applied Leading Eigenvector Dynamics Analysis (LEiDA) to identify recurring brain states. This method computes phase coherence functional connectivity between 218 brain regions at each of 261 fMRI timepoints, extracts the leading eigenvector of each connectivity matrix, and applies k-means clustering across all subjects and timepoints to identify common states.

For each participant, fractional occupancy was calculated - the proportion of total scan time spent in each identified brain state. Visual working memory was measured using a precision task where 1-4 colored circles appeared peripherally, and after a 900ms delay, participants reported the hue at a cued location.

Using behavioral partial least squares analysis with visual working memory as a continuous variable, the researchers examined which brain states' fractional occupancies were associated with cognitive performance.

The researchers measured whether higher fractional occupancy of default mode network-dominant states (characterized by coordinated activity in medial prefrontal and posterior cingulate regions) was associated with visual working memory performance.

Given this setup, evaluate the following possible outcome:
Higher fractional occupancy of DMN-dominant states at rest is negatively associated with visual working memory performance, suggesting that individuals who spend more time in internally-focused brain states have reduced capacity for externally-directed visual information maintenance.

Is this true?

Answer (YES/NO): NO